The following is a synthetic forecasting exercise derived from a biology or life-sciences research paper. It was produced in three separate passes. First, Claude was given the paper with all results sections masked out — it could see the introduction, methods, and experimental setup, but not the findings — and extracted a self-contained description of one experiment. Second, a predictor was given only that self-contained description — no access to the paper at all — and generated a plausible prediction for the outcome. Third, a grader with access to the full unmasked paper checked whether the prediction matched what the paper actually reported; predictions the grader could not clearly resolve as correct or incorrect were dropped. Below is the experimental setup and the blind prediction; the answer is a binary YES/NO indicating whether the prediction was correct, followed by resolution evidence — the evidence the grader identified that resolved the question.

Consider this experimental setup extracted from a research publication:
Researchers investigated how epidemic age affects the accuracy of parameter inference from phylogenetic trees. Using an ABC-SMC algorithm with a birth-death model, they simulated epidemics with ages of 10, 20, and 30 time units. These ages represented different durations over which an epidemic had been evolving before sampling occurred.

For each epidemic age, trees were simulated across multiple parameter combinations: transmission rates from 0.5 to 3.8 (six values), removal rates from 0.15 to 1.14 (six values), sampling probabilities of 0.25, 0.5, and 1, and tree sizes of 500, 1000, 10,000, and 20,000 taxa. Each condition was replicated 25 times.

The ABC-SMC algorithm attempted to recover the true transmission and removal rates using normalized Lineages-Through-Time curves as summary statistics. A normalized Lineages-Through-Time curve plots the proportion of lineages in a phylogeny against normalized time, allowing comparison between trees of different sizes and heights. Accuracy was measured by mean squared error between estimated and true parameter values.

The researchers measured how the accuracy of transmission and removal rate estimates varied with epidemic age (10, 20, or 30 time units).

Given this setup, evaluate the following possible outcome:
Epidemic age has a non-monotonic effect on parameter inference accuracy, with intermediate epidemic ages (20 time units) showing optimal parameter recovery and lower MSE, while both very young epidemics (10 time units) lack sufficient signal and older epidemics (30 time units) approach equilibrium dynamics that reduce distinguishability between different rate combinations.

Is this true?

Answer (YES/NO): NO